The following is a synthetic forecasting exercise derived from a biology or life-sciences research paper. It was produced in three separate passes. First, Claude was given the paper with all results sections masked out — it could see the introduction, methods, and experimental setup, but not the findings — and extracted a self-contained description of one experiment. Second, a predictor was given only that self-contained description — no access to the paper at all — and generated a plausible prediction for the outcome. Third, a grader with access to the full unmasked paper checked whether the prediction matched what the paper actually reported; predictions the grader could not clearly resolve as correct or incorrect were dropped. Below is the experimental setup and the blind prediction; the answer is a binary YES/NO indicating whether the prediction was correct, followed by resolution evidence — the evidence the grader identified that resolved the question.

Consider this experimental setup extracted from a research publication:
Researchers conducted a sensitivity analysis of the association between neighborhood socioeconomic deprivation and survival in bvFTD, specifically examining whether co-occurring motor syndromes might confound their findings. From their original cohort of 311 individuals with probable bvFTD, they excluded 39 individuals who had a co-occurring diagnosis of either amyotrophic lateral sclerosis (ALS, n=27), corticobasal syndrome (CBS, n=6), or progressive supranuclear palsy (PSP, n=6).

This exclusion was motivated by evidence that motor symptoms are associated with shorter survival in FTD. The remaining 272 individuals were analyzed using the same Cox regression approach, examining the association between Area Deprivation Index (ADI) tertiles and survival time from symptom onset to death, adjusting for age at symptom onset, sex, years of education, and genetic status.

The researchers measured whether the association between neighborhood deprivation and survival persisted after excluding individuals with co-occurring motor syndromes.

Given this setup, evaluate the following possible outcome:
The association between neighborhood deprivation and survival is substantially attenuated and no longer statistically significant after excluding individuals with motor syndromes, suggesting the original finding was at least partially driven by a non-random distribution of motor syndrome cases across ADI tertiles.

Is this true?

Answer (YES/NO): NO